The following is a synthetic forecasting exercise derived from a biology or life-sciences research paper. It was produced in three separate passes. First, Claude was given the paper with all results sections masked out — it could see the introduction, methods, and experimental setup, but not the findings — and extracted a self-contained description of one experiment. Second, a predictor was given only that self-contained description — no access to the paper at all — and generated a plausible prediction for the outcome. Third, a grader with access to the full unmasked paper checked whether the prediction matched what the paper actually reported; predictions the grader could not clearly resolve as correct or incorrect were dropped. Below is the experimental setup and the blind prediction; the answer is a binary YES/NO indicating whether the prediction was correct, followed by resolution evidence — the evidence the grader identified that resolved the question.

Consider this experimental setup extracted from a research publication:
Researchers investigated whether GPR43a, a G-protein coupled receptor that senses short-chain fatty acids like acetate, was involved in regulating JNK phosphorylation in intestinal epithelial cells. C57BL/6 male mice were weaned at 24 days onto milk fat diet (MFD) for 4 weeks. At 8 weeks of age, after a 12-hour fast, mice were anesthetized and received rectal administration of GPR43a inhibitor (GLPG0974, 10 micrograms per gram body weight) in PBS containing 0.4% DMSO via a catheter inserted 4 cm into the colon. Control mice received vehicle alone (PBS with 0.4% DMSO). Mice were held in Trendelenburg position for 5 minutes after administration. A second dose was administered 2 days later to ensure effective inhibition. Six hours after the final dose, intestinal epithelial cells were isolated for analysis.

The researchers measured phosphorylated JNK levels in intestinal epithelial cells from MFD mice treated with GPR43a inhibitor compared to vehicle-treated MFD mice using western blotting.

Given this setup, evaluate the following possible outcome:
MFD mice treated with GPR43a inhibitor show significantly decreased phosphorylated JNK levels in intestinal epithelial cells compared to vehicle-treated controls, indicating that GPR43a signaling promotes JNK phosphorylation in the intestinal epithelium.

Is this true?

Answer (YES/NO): NO